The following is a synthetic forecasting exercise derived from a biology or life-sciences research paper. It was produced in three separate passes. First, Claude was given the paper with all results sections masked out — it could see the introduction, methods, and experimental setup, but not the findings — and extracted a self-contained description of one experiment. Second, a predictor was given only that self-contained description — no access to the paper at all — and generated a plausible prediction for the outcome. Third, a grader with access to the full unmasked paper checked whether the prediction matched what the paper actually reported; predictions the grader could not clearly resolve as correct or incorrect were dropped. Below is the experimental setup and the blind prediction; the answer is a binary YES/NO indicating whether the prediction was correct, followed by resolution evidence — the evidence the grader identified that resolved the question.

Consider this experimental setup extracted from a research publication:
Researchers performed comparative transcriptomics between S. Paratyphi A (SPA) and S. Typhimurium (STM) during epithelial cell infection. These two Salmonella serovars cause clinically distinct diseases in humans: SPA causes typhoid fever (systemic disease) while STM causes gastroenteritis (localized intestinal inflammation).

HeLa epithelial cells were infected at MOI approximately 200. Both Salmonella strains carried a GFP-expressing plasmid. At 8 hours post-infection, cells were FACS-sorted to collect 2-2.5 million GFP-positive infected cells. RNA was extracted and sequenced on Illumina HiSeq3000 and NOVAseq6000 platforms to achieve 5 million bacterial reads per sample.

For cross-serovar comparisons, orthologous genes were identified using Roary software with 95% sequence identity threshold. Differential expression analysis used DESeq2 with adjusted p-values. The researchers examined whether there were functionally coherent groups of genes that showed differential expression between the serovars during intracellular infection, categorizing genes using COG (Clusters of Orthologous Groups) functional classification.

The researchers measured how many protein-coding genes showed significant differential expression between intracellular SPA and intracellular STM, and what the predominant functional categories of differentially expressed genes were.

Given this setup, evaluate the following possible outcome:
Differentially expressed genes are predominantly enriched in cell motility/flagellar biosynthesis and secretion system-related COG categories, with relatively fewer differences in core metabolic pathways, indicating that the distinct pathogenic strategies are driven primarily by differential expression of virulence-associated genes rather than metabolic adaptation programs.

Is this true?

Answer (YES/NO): NO